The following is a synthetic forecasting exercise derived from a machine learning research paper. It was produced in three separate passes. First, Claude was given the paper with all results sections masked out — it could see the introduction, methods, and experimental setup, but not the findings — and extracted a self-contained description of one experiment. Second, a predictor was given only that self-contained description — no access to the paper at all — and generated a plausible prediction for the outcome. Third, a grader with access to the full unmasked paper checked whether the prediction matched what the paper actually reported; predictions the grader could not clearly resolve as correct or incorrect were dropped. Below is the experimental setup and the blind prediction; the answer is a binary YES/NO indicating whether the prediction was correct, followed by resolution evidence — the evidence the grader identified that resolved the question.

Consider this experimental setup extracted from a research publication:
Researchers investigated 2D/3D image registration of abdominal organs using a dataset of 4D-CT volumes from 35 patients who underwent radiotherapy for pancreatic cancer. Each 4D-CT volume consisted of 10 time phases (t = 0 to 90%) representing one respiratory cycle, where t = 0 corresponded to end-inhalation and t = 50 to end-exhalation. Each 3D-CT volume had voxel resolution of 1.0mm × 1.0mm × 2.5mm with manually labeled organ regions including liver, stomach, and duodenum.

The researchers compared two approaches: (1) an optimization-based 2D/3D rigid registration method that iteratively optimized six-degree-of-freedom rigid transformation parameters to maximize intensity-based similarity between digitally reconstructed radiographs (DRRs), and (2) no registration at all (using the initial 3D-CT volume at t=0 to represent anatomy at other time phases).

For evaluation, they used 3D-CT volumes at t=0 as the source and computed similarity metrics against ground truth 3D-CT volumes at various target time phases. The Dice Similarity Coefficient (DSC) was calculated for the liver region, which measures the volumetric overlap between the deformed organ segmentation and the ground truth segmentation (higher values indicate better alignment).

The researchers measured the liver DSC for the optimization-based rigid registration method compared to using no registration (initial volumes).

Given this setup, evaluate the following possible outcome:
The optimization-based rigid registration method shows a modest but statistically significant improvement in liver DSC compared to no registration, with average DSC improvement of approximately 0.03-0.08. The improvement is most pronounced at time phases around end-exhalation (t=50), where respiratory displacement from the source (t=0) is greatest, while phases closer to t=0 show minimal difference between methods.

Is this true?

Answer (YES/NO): NO